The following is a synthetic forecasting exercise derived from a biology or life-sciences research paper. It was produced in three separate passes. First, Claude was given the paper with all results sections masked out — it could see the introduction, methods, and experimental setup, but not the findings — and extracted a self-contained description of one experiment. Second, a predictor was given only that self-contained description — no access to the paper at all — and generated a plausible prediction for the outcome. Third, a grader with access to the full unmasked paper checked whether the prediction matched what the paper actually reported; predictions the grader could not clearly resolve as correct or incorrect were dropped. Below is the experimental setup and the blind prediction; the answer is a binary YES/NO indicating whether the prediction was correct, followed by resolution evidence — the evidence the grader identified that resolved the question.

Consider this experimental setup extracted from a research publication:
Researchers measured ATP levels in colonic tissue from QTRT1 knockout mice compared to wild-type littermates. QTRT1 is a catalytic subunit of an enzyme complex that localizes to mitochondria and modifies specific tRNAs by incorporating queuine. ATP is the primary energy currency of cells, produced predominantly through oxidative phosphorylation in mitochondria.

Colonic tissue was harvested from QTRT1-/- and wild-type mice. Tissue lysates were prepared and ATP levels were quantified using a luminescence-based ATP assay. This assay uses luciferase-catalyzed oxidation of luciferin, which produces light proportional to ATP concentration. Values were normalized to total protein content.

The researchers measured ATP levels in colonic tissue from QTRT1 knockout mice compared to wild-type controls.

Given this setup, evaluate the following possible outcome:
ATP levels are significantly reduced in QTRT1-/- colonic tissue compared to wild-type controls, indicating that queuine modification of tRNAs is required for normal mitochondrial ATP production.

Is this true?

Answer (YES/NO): YES